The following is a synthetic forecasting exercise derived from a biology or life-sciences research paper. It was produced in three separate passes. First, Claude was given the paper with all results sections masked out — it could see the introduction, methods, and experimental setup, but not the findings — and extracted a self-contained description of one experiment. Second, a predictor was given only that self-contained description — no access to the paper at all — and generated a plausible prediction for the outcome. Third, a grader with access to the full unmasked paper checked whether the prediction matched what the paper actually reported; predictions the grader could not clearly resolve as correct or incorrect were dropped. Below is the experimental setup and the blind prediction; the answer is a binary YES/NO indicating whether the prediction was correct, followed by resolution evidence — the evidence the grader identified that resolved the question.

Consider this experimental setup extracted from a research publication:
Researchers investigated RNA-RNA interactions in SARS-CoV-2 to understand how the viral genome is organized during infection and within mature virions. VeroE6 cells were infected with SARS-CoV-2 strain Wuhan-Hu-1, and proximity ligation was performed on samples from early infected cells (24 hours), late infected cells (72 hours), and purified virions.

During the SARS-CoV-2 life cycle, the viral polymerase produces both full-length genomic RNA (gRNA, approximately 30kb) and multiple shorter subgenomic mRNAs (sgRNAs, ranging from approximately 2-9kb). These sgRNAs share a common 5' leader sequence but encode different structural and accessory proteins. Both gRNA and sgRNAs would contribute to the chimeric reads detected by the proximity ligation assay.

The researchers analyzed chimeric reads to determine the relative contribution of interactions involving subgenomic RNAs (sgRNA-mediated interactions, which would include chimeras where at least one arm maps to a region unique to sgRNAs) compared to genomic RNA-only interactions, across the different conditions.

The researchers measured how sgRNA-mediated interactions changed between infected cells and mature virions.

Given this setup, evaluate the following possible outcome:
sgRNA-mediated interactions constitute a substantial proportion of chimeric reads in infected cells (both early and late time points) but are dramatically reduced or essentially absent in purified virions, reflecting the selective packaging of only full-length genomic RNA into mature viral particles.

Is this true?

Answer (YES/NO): YES